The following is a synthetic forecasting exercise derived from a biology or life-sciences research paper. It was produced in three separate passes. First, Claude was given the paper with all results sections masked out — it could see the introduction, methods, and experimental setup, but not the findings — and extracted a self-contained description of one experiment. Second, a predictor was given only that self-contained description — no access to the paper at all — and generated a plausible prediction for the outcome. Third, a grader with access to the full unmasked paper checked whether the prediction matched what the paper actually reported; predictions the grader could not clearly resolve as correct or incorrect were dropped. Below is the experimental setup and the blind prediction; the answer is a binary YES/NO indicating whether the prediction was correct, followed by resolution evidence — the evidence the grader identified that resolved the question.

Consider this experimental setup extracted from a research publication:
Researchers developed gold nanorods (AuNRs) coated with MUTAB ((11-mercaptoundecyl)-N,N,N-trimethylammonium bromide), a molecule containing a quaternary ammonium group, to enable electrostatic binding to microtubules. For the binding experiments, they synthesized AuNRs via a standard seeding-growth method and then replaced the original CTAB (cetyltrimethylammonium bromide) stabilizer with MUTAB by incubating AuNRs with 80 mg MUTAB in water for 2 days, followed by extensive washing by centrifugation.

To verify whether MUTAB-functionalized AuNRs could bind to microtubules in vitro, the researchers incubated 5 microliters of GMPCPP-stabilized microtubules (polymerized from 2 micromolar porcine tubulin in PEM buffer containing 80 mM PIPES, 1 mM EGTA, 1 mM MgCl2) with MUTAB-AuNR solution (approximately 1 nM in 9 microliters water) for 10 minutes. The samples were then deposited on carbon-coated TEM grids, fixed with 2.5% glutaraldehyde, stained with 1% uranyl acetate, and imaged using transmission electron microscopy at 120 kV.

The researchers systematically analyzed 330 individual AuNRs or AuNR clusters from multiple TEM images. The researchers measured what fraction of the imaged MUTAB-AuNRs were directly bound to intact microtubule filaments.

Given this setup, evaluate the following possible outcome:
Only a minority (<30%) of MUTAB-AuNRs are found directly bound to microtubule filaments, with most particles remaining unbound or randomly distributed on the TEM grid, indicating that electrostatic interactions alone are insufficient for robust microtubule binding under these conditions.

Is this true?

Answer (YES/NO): NO